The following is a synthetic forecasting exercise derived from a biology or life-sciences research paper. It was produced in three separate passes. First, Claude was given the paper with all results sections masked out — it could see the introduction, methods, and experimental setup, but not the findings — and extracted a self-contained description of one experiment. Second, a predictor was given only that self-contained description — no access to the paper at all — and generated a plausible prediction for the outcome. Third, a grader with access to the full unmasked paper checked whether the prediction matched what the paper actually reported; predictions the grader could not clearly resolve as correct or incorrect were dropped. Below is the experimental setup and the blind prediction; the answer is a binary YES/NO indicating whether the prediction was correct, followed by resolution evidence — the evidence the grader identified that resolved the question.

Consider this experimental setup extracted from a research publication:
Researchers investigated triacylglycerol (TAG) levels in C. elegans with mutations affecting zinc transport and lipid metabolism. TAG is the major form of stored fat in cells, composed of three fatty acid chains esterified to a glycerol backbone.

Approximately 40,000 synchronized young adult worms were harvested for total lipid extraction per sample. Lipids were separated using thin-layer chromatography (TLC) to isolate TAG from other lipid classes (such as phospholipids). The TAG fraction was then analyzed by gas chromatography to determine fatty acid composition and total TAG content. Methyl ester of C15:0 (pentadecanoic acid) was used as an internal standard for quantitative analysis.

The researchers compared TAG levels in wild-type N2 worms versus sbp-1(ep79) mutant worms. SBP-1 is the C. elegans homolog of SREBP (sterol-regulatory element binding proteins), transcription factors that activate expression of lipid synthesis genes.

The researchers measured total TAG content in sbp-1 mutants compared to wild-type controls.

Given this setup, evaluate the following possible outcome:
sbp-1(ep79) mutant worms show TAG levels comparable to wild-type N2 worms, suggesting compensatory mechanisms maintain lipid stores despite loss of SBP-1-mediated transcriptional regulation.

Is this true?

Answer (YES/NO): NO